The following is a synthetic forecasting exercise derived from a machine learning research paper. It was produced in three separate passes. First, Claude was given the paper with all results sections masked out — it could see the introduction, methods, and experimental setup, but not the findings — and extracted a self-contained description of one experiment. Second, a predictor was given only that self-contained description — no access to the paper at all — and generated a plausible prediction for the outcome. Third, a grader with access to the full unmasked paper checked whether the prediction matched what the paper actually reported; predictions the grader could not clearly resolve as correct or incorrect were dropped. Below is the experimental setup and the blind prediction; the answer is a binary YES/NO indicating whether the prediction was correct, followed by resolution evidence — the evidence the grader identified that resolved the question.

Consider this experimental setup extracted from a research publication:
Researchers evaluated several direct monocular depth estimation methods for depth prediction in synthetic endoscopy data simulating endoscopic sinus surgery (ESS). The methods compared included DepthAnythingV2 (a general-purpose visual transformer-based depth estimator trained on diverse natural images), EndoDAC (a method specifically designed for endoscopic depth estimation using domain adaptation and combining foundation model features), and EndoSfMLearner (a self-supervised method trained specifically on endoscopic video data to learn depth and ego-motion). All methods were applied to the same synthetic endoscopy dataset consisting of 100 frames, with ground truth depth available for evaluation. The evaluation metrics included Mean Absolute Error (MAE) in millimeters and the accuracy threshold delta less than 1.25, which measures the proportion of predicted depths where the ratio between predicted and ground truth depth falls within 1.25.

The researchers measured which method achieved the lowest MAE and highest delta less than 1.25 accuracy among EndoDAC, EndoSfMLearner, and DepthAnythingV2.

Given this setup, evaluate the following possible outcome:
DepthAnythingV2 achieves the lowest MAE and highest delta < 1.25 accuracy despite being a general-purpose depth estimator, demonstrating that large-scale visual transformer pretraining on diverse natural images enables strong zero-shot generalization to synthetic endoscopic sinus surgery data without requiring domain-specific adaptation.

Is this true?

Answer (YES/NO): NO